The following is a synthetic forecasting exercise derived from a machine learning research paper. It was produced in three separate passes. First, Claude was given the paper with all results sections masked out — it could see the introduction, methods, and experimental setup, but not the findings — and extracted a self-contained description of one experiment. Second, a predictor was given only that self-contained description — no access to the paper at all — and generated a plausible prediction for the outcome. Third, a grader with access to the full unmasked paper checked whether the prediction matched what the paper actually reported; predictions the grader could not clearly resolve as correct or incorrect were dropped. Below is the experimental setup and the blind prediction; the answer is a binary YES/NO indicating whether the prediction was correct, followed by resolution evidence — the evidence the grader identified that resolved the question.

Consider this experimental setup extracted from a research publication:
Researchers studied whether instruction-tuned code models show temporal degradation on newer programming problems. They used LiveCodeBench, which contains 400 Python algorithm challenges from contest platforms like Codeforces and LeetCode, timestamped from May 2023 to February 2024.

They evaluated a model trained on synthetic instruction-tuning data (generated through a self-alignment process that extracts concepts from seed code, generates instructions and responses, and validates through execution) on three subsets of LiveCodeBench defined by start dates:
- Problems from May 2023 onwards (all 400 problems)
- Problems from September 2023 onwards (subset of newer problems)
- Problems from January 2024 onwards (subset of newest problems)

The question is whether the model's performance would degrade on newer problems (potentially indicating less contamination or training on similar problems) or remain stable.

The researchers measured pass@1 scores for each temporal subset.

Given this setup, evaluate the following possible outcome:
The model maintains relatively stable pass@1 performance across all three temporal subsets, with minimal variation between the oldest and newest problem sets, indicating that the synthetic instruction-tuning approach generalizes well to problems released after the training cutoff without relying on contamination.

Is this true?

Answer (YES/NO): YES